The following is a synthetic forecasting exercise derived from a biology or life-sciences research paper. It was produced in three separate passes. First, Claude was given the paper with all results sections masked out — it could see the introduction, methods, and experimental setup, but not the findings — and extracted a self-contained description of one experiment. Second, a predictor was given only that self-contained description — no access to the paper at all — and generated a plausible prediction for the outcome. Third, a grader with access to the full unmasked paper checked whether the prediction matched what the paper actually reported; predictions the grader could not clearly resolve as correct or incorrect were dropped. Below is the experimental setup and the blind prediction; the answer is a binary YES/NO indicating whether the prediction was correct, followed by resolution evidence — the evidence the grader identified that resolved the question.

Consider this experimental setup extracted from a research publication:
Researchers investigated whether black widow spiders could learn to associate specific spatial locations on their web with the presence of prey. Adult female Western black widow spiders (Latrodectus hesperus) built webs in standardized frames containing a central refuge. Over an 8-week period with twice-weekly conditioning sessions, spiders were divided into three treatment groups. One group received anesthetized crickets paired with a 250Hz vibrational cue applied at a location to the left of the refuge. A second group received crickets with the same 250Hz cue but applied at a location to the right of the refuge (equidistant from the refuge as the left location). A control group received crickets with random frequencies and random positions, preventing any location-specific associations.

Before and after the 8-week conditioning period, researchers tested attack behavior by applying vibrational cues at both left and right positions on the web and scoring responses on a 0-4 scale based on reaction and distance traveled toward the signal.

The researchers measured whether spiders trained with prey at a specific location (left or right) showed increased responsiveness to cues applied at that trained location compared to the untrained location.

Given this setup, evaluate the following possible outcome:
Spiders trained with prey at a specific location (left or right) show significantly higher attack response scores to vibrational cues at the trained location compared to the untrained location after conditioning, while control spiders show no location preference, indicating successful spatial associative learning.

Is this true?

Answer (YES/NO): NO